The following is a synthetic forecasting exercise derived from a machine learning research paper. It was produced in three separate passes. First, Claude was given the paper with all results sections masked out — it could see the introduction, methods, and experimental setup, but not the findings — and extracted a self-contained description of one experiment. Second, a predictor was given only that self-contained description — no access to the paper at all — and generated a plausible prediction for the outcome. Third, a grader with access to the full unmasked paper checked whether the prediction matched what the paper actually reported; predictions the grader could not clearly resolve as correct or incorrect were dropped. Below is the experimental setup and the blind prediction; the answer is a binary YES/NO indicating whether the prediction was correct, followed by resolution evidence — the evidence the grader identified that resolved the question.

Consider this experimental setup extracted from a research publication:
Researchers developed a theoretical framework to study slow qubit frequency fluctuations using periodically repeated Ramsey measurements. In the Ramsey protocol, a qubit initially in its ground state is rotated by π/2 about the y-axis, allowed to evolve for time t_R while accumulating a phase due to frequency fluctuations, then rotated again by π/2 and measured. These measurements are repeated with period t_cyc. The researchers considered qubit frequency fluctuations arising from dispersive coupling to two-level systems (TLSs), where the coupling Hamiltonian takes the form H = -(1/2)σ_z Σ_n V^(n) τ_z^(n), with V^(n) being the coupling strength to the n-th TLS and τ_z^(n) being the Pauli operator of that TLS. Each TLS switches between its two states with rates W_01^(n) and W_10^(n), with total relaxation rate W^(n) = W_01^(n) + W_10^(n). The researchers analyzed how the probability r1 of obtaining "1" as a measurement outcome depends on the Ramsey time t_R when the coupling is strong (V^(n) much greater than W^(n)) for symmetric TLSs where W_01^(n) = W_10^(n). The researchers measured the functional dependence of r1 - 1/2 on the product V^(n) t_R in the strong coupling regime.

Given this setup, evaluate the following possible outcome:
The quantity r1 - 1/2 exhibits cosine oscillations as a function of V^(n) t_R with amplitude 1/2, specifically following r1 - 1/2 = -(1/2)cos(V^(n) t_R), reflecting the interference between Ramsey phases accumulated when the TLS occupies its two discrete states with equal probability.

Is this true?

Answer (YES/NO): NO